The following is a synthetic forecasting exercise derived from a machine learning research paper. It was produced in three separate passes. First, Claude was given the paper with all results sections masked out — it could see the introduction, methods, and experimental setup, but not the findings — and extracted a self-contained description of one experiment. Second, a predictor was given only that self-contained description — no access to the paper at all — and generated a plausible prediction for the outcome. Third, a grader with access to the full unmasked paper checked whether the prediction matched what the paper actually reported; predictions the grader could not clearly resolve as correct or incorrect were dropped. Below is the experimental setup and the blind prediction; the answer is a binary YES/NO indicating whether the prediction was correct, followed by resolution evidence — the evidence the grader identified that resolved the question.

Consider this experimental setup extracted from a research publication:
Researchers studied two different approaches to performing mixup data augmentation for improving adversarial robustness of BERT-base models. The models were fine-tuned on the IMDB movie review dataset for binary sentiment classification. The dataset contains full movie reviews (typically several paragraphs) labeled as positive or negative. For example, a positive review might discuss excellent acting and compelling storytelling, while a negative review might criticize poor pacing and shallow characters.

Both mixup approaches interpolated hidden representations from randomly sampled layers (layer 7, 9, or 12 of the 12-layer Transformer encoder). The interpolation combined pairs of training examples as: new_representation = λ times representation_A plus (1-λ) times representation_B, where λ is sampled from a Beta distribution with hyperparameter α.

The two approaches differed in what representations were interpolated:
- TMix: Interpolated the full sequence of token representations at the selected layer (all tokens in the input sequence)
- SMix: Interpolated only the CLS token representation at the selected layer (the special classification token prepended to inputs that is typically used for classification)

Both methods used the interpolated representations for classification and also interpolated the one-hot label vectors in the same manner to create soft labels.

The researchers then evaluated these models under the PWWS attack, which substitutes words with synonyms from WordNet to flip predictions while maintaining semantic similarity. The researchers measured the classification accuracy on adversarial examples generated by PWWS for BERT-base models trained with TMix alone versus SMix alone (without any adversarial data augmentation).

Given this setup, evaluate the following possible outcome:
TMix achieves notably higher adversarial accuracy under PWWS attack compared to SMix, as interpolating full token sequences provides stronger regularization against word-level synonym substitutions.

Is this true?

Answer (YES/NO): YES